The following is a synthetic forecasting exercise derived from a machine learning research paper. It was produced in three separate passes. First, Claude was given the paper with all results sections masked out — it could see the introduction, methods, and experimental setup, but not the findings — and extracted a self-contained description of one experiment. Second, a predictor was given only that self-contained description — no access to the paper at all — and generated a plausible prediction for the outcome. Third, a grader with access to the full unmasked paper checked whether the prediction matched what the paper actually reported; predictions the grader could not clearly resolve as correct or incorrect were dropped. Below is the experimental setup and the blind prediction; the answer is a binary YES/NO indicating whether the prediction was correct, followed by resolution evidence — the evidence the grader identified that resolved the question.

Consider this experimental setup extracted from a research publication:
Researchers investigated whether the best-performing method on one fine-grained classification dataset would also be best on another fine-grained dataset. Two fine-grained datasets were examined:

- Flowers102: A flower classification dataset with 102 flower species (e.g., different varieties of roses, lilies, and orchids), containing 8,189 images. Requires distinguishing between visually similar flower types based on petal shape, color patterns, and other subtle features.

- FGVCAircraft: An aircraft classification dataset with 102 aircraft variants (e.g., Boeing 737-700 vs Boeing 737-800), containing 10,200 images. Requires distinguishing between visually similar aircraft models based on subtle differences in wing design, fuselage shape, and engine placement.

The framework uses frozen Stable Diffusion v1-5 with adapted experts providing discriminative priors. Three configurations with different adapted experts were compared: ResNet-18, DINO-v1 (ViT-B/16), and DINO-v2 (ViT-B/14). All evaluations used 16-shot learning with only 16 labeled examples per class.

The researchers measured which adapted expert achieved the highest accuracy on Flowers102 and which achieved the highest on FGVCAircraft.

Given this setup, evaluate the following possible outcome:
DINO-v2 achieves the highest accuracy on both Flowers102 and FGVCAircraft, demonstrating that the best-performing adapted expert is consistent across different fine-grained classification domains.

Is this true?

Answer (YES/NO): NO